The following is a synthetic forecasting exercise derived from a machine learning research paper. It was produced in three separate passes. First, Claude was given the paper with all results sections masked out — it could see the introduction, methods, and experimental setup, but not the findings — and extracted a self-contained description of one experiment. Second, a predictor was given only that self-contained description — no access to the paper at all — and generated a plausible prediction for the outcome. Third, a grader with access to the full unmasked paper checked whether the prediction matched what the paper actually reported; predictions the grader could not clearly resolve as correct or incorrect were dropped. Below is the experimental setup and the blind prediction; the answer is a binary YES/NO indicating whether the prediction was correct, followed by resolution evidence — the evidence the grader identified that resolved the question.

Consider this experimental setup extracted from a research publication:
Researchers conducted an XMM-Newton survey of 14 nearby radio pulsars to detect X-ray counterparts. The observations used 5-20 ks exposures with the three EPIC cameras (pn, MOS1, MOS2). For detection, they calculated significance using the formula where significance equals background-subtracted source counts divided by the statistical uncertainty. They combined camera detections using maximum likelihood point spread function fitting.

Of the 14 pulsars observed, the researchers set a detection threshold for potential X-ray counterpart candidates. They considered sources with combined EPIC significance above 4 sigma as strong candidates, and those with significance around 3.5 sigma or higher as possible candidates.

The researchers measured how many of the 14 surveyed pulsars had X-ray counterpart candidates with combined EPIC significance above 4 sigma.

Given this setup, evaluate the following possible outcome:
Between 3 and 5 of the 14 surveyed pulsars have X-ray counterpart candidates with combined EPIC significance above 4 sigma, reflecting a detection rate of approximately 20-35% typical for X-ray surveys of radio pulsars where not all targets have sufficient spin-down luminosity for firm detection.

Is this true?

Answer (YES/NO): NO